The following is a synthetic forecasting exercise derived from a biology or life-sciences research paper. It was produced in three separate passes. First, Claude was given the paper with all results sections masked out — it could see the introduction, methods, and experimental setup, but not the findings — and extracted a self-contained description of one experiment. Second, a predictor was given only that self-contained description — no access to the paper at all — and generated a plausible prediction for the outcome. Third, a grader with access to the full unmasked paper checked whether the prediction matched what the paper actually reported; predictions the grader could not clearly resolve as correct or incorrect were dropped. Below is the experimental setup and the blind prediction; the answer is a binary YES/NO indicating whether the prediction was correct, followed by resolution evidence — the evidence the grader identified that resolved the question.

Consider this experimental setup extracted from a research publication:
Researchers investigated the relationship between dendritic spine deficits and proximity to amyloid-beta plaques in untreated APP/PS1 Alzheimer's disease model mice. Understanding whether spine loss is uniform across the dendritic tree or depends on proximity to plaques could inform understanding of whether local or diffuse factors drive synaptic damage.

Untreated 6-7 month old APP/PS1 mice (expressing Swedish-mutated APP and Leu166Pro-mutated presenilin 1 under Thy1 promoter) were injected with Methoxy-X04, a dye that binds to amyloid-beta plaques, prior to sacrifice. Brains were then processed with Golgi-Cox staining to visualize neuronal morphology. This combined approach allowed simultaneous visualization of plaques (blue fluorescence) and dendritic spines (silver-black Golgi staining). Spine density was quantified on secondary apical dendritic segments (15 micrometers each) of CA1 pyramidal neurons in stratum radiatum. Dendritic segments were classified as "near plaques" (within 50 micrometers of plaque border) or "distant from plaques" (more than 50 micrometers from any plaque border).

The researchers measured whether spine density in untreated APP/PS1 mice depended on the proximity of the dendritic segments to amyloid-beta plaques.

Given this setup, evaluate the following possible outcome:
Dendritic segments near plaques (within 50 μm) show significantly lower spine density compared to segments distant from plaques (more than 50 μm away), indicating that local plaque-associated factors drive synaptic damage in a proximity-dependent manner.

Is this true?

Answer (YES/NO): YES